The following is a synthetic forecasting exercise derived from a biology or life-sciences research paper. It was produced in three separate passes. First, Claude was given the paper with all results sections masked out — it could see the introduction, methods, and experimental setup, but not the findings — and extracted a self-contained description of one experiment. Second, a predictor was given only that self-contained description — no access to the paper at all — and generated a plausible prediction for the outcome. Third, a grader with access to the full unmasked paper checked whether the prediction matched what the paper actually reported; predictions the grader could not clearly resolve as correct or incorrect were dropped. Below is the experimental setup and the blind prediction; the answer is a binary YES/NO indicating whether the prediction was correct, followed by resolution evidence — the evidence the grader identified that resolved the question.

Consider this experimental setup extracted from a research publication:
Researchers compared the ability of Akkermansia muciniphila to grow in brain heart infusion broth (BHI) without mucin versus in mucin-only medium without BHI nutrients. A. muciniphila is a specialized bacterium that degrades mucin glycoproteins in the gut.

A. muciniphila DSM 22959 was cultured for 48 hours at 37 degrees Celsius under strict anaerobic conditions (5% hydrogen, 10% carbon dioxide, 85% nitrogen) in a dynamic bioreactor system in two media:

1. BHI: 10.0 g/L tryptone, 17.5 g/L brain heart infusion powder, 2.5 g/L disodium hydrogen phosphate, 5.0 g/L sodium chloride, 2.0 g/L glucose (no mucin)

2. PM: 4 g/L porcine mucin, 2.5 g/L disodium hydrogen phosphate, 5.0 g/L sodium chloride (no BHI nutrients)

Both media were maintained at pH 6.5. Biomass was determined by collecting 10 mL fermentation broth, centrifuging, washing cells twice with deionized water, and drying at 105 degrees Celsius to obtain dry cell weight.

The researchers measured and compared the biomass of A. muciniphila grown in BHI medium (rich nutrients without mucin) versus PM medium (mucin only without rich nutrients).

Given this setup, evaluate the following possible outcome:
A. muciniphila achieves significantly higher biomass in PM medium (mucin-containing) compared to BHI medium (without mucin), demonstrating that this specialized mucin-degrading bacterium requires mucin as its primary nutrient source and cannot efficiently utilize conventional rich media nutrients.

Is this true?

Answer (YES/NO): YES